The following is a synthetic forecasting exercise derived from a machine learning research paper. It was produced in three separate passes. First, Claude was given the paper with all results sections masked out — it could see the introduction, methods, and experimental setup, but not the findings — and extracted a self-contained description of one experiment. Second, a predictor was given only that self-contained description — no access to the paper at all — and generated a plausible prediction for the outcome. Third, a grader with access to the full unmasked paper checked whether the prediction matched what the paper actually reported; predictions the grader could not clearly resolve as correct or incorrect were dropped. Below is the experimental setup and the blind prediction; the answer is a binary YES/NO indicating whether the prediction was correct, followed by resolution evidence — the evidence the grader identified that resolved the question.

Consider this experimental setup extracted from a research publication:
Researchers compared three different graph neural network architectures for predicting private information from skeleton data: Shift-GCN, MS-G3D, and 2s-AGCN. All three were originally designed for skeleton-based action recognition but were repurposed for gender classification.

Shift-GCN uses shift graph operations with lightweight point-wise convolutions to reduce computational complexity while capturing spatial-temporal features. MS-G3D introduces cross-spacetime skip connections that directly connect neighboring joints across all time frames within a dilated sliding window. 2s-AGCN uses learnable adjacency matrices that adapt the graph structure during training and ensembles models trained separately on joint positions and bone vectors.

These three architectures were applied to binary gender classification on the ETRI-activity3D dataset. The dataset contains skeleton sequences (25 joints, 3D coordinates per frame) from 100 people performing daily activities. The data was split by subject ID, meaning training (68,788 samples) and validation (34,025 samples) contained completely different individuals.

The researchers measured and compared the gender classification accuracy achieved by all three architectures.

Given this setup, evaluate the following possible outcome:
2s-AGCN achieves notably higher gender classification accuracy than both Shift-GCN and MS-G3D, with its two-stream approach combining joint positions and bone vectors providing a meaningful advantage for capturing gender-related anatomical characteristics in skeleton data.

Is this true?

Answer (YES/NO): NO